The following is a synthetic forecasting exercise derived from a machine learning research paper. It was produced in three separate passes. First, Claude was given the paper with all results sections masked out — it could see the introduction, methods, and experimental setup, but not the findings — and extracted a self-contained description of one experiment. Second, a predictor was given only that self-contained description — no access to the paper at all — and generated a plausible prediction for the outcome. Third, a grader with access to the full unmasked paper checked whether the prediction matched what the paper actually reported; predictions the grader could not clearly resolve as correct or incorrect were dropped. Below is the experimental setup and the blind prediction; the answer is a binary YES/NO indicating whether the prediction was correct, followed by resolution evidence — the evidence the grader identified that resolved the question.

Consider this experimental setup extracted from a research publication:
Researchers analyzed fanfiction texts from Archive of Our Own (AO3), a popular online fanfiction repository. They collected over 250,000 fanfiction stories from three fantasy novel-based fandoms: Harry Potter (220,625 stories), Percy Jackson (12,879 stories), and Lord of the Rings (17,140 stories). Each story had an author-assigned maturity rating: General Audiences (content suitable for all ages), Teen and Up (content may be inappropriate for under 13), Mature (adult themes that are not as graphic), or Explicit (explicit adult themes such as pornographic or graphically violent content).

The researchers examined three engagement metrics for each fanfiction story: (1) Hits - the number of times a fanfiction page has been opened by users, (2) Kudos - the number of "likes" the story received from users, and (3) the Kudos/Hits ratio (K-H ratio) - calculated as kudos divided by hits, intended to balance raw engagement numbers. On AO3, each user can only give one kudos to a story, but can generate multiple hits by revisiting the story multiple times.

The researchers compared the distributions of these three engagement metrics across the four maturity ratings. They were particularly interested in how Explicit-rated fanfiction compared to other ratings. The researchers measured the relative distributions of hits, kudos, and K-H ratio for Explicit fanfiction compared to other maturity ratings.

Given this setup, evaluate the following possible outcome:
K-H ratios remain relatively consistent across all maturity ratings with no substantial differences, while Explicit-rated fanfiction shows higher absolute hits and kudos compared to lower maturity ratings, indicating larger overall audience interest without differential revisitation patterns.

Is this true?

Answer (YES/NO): NO